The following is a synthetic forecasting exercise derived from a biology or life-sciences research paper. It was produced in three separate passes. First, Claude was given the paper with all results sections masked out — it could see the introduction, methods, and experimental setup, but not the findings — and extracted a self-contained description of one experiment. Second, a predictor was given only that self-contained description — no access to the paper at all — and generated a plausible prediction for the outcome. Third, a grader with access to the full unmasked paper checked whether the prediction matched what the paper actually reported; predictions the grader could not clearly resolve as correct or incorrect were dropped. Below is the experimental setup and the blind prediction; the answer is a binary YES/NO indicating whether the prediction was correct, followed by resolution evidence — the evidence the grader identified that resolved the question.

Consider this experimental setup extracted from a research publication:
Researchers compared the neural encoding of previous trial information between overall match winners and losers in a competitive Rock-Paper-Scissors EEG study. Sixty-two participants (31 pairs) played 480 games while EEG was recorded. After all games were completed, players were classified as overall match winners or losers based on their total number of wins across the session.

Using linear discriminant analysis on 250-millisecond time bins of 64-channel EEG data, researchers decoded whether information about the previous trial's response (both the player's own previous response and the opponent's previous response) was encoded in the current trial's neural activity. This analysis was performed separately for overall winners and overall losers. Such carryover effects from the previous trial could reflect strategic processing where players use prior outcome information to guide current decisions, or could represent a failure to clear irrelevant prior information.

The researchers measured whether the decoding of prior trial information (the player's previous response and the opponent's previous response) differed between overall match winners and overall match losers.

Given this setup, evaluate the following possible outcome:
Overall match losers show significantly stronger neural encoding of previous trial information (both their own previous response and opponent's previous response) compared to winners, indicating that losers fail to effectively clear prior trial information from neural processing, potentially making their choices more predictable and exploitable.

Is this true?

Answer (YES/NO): NO